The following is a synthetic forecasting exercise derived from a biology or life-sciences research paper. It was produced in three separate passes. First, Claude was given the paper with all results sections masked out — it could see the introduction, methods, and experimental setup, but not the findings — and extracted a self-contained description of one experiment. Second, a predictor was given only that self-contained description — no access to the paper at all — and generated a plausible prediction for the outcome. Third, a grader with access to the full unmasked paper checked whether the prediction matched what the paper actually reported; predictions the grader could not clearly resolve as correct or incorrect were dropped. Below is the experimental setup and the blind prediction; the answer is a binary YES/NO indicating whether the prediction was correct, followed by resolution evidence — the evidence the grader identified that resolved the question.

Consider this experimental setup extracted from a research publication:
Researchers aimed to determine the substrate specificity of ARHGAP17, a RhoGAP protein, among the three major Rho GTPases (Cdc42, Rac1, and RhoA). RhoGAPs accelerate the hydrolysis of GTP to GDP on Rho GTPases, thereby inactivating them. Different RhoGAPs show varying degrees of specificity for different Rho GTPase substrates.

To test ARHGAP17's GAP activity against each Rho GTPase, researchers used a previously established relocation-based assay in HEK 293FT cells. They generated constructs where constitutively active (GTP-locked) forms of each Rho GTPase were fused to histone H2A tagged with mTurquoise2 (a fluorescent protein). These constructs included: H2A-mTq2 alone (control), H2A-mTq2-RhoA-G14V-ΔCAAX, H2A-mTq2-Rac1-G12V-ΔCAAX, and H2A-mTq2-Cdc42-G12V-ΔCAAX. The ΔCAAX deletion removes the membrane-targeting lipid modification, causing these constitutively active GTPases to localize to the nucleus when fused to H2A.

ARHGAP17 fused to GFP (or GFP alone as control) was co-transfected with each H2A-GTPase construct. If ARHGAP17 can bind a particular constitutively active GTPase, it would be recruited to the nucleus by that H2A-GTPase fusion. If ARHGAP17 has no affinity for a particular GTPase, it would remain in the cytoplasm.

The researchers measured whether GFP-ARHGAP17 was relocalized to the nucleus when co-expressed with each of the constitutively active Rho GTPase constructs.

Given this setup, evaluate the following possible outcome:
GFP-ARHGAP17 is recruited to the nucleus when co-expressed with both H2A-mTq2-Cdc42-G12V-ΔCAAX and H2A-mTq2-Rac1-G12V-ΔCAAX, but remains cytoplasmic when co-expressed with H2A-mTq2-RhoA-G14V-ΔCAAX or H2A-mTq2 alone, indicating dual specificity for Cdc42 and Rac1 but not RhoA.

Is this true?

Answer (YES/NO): NO